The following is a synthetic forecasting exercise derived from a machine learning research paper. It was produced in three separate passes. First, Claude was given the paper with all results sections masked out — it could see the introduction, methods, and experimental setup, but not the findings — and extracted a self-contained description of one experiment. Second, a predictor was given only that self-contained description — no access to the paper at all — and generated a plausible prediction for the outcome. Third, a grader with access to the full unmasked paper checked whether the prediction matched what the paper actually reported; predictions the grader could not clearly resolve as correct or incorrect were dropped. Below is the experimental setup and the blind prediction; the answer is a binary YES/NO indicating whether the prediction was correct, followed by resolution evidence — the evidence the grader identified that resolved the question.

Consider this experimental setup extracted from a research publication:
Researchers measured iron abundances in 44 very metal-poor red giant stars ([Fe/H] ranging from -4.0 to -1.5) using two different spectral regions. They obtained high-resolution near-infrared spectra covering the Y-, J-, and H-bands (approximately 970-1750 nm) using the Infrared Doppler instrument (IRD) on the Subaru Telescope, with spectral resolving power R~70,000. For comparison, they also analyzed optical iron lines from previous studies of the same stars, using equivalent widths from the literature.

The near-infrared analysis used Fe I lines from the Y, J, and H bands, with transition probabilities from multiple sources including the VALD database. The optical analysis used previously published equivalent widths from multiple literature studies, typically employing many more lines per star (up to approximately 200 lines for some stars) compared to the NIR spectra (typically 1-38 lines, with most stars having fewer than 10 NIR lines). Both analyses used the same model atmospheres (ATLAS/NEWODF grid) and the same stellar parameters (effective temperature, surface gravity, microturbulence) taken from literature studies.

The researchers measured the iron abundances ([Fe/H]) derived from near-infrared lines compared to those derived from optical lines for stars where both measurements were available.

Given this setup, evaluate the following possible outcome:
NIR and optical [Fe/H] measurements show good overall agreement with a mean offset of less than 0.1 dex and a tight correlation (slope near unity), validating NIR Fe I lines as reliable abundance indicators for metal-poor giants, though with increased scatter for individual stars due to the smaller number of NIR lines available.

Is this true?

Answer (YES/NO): YES